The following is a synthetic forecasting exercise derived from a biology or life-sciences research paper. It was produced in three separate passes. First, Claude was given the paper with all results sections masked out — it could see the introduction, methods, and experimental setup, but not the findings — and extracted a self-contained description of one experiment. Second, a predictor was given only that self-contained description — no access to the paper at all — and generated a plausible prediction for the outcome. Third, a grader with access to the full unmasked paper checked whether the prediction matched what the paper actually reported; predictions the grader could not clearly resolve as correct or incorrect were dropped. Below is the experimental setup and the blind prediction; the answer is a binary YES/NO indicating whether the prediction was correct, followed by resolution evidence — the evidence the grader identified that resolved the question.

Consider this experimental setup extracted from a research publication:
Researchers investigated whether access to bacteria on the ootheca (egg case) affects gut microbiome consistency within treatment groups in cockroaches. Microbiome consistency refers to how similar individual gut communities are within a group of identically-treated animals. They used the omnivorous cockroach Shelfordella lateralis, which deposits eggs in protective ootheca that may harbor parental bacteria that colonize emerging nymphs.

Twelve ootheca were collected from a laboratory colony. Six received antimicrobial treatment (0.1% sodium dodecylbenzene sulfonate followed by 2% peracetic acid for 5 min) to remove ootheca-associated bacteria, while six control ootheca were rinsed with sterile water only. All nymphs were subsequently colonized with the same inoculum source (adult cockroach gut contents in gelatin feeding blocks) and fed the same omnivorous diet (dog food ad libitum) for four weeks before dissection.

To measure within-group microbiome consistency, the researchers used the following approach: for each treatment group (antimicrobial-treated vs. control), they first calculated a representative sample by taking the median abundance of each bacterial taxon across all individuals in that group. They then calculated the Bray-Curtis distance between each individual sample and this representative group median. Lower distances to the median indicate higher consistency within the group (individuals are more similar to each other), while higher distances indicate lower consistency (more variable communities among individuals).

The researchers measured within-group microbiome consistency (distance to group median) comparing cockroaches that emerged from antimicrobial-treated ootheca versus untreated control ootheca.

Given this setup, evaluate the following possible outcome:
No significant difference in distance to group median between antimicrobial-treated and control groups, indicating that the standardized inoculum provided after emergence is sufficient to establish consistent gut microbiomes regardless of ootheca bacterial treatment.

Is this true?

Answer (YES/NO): NO